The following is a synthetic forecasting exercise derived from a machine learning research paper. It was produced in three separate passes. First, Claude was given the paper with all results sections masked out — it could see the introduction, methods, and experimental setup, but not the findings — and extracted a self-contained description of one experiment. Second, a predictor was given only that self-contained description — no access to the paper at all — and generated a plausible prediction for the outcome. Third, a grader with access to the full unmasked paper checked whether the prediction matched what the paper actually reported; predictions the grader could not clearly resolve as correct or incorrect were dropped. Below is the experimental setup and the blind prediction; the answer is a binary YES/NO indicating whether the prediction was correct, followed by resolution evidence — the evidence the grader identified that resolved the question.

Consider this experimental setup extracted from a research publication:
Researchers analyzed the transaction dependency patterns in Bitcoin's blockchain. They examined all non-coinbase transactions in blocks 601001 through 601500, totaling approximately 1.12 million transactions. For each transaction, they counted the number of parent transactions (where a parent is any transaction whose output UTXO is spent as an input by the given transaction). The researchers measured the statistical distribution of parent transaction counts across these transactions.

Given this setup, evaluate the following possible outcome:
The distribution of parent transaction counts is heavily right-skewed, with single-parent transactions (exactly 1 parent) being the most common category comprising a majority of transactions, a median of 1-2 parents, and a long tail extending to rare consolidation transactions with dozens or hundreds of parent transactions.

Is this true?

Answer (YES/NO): YES